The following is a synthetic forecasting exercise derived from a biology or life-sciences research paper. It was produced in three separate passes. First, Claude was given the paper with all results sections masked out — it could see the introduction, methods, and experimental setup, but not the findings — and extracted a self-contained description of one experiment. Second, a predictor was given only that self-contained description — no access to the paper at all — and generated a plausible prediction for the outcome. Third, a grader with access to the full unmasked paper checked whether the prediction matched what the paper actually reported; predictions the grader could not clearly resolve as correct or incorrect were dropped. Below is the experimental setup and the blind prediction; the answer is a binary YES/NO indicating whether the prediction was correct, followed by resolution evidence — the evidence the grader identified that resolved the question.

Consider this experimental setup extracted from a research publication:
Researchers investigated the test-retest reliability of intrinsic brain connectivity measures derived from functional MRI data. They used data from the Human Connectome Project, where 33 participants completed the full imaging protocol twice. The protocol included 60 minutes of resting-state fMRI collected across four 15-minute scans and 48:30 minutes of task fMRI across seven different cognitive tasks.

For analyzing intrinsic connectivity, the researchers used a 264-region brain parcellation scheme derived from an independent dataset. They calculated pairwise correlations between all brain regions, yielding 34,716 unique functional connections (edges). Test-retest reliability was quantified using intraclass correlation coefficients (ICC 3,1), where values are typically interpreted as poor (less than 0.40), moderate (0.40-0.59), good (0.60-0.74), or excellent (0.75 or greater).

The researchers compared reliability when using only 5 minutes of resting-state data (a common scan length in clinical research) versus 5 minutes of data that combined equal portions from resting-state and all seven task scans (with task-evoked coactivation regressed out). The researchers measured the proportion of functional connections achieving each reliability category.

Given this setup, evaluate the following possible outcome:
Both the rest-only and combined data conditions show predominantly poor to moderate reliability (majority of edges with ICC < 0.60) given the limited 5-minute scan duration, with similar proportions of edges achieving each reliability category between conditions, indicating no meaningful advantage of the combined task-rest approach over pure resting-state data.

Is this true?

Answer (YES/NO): YES